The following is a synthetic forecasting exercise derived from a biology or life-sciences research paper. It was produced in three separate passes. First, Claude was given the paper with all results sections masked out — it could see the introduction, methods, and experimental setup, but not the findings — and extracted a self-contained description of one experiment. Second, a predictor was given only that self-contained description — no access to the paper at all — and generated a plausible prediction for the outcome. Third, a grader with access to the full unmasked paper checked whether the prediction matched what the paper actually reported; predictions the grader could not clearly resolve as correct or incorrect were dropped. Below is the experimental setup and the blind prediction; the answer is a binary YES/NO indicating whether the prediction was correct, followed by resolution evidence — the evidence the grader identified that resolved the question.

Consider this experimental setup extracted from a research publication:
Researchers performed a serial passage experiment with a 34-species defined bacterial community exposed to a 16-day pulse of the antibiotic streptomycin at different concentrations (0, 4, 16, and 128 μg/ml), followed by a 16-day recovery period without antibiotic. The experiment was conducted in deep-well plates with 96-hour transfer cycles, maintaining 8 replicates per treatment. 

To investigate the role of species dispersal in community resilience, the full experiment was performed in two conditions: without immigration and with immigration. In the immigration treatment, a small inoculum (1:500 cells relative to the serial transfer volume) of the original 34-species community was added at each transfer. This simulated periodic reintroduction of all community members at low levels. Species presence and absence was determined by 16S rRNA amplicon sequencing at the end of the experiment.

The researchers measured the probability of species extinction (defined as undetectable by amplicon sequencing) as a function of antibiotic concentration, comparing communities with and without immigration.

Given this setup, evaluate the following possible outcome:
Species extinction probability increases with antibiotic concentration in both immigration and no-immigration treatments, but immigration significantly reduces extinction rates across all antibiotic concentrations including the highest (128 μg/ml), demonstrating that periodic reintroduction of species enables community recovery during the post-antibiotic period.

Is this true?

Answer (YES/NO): YES